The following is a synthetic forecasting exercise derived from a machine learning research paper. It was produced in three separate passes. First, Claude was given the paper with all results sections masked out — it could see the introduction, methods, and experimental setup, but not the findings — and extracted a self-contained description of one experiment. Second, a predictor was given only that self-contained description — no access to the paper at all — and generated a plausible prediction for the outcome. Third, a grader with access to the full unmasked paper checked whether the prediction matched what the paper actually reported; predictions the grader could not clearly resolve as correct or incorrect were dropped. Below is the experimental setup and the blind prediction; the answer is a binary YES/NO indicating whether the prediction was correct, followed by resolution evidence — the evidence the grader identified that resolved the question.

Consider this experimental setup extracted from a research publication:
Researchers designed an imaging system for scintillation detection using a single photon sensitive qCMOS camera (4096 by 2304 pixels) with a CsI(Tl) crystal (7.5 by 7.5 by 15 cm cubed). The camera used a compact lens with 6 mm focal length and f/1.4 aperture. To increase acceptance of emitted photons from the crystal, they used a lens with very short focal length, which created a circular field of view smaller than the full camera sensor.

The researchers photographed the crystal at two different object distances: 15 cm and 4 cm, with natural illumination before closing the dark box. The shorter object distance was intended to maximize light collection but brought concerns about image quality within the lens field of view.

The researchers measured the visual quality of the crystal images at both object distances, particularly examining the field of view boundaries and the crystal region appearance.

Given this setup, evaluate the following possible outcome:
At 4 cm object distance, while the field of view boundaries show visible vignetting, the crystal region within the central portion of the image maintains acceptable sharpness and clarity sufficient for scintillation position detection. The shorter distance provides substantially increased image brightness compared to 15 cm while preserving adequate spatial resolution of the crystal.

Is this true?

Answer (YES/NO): NO